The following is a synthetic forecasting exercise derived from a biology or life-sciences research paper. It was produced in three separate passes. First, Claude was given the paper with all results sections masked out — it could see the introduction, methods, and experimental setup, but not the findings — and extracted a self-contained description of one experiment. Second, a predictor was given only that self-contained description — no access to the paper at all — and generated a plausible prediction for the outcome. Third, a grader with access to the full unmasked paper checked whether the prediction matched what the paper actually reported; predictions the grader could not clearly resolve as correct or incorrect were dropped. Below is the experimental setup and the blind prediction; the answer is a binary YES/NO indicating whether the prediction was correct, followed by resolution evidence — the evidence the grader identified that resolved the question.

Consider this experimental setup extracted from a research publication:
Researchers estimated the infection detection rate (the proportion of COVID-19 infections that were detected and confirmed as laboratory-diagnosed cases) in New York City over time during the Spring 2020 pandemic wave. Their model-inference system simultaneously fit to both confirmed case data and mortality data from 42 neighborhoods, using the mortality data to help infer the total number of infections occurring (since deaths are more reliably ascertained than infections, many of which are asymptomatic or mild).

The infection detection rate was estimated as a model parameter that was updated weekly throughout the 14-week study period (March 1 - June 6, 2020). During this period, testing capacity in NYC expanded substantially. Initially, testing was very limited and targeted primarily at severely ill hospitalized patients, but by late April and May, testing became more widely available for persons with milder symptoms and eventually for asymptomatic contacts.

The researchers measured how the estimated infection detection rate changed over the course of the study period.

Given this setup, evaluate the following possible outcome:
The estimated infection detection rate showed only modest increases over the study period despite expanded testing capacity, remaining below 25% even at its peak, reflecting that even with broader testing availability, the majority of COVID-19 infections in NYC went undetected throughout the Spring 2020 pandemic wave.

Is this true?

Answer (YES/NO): NO